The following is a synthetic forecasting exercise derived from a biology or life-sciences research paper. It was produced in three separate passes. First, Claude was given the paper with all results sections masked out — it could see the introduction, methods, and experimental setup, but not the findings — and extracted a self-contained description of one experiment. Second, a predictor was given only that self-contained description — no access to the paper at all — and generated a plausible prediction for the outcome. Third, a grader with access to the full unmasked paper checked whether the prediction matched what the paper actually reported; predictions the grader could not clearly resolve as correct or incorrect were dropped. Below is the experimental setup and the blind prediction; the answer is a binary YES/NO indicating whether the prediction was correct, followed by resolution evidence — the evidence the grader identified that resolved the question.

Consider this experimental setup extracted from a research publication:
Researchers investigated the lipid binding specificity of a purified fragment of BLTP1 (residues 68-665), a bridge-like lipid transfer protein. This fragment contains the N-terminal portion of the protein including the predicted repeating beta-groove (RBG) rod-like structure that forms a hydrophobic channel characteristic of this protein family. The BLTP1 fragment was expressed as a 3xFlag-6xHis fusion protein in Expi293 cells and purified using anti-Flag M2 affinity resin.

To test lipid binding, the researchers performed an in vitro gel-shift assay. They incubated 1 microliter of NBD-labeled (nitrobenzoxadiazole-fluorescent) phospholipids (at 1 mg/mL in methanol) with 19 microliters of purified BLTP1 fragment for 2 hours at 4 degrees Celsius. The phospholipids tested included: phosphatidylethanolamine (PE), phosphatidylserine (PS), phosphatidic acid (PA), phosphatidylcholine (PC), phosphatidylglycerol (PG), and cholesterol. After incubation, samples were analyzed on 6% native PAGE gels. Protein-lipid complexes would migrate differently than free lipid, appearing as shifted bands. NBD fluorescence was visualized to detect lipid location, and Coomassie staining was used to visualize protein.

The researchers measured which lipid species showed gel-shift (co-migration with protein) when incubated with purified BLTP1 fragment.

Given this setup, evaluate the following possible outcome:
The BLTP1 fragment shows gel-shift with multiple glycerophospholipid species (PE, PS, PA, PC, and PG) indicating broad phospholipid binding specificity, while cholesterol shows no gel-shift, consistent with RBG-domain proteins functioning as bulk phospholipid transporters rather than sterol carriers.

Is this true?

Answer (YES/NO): YES